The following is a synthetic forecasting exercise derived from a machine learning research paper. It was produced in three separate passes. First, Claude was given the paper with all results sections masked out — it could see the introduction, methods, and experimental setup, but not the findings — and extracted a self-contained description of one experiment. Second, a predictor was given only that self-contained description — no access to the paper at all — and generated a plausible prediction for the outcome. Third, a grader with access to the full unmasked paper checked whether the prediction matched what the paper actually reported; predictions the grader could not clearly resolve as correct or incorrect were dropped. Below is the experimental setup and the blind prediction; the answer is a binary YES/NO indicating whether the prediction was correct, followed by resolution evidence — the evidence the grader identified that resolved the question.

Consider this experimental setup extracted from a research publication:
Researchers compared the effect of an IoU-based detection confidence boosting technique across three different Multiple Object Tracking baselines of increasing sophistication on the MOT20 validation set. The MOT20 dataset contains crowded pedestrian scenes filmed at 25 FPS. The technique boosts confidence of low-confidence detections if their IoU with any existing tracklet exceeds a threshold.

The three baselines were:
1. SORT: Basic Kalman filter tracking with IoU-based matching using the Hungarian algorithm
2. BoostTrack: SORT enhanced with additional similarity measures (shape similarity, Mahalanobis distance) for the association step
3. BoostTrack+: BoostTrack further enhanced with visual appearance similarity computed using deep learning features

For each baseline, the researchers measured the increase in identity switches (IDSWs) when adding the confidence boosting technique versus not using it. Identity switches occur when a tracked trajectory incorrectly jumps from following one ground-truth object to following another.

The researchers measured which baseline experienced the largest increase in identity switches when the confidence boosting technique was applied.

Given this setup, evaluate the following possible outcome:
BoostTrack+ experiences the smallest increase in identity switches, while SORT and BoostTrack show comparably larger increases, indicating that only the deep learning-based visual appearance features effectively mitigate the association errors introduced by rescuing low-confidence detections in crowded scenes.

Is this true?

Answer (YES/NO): NO